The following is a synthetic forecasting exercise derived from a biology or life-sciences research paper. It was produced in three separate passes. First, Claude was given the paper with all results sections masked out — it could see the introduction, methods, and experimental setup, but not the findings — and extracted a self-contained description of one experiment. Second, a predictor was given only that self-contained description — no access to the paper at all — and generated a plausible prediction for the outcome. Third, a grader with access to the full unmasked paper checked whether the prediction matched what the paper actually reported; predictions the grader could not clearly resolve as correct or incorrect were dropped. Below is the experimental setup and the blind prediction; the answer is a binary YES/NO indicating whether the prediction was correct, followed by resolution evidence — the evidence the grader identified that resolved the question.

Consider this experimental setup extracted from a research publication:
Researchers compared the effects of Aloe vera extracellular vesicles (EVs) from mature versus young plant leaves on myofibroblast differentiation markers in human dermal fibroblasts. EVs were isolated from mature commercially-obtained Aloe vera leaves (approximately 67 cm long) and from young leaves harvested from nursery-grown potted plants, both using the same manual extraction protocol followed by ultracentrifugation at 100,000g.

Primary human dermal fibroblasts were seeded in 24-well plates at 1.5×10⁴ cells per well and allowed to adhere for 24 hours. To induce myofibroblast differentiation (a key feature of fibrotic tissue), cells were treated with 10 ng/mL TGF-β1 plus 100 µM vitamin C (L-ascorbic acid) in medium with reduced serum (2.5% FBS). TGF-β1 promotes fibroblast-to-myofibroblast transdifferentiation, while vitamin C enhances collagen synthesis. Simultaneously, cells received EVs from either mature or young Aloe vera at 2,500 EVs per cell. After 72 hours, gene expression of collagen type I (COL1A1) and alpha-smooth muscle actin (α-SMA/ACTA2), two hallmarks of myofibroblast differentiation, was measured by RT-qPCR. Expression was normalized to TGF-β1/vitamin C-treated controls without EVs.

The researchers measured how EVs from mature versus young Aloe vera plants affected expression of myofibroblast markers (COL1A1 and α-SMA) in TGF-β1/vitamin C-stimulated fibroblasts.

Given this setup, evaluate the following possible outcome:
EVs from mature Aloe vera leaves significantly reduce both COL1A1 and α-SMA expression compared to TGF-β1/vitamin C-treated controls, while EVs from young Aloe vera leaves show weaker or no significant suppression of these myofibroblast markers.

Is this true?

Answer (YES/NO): YES